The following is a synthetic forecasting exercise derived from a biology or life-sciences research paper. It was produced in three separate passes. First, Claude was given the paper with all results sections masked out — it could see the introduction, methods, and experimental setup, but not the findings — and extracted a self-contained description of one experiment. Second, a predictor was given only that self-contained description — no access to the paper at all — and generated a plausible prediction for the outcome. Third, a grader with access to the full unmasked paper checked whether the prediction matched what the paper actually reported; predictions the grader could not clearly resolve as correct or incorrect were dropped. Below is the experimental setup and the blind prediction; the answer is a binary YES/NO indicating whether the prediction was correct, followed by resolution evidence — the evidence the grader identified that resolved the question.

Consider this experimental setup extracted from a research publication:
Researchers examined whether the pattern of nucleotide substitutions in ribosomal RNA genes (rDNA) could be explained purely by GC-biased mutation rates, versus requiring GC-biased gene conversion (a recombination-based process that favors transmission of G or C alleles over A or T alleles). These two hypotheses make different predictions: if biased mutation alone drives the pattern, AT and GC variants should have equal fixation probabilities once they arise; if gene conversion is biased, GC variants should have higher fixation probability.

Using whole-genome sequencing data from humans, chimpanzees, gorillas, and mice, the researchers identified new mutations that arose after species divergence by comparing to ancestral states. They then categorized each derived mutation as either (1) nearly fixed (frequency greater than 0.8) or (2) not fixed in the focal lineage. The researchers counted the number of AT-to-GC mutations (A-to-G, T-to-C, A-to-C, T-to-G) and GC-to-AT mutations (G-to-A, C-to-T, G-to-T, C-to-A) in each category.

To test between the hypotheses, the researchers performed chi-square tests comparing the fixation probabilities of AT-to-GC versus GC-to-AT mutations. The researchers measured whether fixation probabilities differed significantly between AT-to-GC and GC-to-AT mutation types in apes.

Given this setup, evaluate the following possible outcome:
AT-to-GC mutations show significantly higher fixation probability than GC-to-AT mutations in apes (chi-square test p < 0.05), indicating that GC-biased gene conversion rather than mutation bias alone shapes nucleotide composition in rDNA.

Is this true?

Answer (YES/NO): YES